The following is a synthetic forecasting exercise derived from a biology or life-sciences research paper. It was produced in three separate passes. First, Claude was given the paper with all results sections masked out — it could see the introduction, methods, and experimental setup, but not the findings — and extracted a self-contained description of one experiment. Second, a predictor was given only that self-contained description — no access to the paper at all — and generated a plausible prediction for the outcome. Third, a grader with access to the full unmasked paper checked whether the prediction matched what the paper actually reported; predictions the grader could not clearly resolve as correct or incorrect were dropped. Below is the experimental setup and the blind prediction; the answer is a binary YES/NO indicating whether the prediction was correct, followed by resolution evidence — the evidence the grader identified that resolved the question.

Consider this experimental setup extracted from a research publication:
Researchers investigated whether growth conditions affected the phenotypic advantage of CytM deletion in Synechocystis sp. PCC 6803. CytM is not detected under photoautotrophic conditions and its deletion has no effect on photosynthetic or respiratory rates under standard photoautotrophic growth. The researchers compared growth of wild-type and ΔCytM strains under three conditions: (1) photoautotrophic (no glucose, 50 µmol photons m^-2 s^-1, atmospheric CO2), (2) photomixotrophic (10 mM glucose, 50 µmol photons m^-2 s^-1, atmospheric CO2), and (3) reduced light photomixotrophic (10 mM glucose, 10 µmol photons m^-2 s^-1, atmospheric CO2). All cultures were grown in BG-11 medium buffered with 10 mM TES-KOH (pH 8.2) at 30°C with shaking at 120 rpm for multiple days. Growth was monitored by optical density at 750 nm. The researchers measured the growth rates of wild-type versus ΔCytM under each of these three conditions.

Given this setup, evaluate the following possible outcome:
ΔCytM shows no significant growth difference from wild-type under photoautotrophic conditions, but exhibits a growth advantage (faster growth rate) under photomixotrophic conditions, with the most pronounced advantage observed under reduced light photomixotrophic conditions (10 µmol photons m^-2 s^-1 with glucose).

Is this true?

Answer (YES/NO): NO